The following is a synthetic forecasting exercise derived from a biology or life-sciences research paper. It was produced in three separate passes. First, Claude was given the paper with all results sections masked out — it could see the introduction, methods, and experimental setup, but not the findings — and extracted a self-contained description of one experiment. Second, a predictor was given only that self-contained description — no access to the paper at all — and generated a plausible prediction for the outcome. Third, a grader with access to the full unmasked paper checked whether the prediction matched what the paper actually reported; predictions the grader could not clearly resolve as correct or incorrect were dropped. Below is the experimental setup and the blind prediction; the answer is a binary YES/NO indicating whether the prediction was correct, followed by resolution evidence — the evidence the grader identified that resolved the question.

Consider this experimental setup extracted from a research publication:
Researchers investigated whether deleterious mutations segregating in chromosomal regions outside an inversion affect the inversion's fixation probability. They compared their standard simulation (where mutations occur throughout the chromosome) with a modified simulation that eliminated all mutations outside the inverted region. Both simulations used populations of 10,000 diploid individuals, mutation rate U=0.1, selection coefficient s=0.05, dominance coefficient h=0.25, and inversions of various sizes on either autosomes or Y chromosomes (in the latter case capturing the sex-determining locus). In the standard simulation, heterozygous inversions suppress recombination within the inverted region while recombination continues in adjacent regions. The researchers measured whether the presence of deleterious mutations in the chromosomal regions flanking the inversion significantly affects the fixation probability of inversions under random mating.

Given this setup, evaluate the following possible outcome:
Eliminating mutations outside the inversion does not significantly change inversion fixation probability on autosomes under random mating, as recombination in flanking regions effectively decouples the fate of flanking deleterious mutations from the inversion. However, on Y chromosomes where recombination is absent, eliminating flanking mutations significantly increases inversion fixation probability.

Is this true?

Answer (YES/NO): NO